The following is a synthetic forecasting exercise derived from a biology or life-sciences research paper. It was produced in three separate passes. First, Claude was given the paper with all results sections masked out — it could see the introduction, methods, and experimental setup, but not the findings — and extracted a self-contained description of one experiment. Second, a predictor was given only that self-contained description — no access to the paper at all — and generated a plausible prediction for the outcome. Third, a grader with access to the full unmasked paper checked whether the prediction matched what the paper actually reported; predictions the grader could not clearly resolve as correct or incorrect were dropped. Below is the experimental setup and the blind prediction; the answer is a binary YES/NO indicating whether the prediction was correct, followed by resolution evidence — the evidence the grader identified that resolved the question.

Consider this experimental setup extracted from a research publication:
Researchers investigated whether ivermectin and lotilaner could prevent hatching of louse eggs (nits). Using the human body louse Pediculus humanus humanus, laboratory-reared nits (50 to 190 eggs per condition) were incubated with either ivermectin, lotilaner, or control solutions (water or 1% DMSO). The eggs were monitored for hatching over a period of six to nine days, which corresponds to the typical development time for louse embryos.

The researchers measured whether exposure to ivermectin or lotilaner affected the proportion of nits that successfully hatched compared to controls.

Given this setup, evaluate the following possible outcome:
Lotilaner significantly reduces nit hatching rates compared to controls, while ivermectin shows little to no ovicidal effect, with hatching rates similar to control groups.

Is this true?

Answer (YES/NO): NO